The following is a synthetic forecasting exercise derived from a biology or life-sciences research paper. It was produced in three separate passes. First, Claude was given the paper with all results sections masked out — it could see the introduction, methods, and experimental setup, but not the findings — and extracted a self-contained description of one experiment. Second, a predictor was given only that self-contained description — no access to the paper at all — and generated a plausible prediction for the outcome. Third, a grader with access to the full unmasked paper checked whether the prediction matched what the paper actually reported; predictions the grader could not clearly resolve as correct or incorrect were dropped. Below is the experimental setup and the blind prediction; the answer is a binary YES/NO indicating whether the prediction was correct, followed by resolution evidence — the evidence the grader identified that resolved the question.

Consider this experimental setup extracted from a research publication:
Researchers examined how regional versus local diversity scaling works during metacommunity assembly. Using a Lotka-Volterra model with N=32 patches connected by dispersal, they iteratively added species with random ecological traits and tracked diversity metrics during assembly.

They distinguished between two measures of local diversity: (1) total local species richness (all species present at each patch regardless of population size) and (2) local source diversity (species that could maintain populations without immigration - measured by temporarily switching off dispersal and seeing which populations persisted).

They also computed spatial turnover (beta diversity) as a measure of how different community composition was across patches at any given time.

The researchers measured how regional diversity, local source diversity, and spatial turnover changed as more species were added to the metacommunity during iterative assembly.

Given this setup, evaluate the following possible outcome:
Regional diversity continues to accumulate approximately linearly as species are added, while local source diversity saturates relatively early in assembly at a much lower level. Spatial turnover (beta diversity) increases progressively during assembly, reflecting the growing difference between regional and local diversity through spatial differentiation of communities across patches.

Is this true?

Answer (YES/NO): YES